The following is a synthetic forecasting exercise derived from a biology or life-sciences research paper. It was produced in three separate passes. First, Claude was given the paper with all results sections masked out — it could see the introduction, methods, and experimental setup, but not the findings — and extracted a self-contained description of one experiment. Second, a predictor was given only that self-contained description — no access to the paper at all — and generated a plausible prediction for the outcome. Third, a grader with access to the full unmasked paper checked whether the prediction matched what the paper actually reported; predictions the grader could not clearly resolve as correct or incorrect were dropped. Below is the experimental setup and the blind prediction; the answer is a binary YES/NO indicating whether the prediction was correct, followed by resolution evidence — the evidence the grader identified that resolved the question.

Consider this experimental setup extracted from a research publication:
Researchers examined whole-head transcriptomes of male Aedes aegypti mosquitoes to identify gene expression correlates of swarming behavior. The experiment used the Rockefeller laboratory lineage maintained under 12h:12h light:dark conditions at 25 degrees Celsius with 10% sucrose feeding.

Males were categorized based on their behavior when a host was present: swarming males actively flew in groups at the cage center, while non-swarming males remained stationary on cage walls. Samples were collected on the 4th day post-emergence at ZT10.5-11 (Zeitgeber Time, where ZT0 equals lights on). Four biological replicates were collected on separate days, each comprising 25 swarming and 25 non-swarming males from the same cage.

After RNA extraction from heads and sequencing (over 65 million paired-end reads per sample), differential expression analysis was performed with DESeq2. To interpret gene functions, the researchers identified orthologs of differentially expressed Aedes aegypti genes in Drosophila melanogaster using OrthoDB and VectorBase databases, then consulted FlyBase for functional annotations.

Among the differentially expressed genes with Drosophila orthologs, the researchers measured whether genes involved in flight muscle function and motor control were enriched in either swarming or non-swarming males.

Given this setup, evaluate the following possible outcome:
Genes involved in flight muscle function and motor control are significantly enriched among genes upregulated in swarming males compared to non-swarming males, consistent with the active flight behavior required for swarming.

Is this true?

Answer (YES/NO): NO